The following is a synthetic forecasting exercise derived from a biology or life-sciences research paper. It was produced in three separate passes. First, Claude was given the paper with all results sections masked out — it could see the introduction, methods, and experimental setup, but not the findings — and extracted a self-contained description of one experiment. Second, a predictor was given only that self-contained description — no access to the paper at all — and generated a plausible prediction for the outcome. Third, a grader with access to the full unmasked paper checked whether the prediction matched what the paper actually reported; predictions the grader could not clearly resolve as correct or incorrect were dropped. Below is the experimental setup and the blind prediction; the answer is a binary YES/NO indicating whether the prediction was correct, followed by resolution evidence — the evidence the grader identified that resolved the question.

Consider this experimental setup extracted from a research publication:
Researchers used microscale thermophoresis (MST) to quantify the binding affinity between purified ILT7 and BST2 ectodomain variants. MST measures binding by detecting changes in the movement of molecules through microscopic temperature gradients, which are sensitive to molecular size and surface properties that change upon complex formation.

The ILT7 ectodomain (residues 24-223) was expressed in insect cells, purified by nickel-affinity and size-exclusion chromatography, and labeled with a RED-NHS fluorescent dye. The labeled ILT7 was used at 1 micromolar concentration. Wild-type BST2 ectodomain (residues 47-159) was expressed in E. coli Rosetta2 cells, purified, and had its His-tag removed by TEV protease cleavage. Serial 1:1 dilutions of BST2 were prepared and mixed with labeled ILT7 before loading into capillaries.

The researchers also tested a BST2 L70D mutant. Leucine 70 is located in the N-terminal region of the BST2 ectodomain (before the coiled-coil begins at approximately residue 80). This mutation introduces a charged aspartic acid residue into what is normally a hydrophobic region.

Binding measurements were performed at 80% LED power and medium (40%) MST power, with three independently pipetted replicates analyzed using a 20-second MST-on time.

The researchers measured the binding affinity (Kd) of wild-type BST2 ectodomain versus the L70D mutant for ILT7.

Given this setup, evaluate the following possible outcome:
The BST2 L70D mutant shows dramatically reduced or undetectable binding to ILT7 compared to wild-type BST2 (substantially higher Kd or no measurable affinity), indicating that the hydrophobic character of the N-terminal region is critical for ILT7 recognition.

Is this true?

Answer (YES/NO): NO